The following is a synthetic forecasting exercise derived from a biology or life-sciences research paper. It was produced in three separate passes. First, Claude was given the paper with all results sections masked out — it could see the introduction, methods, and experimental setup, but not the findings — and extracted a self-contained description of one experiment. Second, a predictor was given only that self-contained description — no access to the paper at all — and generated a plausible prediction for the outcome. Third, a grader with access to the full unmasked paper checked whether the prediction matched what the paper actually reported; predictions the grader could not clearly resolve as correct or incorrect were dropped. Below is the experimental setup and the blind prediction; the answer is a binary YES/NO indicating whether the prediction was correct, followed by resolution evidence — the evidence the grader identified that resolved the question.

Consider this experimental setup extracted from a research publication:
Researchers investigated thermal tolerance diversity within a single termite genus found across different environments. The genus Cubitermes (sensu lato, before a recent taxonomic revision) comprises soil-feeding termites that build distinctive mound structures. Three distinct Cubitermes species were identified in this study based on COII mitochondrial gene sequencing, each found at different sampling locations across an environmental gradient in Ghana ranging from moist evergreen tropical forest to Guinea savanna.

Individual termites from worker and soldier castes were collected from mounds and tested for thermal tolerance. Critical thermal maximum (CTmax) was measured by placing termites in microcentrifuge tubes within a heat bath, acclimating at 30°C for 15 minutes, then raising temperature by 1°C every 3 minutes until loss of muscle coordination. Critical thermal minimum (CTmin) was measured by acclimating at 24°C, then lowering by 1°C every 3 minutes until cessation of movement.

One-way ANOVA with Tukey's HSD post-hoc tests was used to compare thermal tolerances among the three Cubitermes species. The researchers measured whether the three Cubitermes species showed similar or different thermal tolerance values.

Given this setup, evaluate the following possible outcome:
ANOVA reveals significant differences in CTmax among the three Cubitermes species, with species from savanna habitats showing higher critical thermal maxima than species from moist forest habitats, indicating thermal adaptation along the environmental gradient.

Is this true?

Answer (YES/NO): YES